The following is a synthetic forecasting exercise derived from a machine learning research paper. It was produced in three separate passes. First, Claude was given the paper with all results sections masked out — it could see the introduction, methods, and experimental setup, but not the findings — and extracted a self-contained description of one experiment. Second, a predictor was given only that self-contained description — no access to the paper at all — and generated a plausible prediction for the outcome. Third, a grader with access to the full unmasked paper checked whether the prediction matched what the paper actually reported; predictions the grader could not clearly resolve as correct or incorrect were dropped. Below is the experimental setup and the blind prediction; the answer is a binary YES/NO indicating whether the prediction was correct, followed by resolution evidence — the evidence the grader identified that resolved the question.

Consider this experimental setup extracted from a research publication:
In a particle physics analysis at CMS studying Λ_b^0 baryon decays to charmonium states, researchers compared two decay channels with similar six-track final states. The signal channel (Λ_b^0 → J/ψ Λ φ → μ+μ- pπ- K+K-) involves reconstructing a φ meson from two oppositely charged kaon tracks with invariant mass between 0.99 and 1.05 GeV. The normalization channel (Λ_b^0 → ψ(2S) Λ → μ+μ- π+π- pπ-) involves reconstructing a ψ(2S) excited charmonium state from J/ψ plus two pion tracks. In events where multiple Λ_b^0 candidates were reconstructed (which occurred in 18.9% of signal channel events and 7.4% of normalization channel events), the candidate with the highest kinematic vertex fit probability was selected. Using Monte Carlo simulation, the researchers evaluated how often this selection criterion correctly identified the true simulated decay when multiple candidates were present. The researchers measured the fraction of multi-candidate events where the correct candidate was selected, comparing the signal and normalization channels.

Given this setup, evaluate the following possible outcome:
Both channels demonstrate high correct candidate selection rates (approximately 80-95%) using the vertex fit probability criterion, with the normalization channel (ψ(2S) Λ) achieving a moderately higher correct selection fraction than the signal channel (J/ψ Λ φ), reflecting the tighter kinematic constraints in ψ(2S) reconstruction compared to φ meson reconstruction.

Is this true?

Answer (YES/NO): YES